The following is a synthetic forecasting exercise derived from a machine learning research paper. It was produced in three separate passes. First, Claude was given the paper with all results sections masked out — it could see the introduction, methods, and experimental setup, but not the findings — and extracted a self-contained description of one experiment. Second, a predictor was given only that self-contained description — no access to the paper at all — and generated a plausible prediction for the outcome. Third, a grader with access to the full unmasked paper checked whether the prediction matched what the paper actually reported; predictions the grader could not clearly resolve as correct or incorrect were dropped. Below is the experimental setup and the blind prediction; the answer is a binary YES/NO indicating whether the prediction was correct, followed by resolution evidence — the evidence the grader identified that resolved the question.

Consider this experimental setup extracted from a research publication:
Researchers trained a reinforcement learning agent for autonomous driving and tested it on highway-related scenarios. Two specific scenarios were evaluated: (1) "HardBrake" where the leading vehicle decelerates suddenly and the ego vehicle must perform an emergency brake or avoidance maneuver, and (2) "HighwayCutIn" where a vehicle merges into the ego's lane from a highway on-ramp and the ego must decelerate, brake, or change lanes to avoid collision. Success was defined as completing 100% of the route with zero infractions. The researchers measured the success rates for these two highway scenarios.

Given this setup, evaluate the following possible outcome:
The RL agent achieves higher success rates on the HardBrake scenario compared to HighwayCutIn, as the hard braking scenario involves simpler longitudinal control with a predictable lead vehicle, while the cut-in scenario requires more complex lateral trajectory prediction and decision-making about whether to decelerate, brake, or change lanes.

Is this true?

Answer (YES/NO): NO